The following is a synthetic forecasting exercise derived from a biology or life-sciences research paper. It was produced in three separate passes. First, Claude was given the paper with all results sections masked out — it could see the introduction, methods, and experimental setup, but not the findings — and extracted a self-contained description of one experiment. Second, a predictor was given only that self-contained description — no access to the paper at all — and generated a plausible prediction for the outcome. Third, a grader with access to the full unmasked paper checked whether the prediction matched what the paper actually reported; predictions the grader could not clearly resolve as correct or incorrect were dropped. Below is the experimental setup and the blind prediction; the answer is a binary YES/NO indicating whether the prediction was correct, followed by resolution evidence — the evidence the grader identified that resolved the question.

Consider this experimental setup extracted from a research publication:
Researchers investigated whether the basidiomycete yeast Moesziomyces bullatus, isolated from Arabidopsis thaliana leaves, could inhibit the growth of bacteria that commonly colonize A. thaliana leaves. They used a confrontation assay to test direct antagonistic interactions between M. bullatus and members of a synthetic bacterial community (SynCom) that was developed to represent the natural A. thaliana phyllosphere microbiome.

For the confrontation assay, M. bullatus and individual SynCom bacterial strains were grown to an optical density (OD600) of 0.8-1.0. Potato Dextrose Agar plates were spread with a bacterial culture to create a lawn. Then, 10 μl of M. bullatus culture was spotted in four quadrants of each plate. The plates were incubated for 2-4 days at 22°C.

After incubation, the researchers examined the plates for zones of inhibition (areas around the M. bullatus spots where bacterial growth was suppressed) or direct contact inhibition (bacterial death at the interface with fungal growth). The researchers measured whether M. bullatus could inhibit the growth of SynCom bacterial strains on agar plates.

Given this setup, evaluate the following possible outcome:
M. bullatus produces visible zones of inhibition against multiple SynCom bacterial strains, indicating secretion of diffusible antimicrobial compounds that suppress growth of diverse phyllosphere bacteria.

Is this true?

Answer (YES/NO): YES